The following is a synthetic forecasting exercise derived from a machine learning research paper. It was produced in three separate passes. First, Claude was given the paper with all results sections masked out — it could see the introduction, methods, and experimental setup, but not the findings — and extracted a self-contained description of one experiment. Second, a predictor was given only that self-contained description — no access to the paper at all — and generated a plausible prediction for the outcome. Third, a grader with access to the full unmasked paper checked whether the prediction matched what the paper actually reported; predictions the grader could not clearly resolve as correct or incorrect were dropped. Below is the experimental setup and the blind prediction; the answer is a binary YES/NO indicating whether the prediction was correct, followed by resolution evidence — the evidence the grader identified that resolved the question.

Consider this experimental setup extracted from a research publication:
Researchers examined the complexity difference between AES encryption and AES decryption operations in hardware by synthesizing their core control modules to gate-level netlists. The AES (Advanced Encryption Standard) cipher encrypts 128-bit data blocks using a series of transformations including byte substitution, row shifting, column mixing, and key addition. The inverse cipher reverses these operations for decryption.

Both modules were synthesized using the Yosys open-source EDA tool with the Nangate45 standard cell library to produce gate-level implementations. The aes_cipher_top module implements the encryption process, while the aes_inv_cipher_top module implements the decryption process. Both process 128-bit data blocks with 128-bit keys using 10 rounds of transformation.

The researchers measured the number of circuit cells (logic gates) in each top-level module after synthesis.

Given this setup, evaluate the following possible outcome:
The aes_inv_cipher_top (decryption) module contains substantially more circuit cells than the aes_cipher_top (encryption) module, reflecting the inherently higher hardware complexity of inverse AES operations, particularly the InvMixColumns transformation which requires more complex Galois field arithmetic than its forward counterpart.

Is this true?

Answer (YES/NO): YES